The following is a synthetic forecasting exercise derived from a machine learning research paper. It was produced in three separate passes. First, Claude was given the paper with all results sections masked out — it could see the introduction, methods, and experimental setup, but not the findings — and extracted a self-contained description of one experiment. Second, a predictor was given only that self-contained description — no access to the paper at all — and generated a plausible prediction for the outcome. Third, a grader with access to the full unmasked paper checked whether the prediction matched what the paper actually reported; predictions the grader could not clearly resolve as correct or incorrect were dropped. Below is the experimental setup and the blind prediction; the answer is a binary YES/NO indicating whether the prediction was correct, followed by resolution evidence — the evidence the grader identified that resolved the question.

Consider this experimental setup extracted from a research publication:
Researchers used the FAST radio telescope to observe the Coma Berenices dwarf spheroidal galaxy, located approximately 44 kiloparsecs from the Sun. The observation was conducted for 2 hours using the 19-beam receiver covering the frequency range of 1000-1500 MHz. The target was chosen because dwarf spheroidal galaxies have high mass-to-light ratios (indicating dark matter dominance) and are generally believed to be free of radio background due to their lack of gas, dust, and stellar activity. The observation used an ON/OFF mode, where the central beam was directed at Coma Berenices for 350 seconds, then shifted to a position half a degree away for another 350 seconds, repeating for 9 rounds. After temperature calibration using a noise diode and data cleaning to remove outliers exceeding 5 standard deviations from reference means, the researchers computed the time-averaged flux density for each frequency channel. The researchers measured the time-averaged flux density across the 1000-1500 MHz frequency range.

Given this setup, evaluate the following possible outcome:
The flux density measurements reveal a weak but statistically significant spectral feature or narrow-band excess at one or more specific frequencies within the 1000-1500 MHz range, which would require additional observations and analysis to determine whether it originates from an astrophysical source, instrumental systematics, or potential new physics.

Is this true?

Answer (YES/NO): NO